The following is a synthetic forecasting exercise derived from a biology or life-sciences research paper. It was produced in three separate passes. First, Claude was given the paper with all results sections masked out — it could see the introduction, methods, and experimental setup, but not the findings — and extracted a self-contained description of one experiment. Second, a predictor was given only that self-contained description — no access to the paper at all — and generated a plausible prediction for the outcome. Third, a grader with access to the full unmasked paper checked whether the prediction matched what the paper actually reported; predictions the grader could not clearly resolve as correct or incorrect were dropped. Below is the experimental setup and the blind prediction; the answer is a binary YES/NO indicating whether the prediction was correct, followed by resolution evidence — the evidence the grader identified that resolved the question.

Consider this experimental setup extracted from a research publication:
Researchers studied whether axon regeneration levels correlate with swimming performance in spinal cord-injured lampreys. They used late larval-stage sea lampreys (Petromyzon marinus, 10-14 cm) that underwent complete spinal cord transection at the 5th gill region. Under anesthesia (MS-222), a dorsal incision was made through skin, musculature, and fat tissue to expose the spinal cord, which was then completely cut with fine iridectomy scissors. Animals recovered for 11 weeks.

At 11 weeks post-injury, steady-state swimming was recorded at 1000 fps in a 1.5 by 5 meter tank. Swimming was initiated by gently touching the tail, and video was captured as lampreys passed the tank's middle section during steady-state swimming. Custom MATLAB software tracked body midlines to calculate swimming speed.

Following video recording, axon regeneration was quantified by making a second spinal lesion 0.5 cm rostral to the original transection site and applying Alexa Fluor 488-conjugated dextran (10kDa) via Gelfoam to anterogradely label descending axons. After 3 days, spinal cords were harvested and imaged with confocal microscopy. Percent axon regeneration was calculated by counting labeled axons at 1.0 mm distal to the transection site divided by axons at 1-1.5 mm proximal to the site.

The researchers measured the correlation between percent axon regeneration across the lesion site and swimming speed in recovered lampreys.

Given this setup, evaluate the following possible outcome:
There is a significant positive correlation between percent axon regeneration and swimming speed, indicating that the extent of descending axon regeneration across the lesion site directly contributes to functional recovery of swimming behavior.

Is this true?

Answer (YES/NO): NO